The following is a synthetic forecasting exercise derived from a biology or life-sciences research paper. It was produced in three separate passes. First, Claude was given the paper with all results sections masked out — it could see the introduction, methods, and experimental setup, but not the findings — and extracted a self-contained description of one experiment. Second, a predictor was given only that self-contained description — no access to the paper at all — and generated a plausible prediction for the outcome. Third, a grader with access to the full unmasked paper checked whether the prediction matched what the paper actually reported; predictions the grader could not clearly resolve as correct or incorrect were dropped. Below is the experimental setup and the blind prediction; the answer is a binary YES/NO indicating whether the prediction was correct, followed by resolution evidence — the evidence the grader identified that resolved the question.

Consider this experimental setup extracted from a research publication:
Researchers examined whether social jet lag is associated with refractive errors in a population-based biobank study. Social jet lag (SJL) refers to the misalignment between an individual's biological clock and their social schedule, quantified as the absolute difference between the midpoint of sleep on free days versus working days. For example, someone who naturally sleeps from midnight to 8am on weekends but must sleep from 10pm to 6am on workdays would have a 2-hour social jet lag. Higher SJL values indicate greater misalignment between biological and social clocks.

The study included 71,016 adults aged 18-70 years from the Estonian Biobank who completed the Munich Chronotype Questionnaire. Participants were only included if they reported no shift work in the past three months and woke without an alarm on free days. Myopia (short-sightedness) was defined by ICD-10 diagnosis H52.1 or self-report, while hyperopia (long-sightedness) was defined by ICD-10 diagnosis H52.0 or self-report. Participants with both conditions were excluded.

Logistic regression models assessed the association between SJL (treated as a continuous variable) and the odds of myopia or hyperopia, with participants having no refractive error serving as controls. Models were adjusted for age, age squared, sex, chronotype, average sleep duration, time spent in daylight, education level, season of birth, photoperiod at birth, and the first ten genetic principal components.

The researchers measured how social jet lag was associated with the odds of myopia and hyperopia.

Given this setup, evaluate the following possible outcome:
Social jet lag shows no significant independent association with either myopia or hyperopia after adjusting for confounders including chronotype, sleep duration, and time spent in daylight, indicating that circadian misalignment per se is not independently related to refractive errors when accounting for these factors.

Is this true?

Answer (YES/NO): NO